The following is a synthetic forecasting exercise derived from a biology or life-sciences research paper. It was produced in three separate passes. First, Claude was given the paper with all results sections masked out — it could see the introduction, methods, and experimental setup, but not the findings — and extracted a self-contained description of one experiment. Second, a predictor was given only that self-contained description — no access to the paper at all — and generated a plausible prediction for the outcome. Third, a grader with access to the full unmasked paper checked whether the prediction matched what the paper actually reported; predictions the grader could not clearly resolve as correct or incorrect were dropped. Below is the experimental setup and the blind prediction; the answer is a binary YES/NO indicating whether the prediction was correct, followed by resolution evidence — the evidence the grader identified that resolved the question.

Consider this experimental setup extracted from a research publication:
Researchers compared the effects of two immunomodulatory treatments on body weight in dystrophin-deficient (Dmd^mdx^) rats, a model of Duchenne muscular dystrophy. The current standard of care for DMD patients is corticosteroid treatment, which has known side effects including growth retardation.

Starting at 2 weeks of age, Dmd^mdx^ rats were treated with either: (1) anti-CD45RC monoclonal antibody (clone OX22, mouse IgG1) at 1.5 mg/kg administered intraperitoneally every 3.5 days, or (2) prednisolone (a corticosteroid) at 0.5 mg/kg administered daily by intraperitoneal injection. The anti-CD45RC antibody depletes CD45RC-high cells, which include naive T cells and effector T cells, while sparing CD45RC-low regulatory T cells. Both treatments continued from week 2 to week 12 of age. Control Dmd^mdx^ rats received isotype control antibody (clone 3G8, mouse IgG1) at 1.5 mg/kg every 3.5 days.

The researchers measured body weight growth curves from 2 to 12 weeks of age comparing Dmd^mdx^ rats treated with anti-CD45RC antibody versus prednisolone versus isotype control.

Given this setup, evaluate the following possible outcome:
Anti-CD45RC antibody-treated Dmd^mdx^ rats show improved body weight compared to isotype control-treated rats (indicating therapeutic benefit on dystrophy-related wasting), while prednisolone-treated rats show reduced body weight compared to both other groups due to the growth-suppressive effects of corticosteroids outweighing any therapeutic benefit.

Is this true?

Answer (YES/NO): NO